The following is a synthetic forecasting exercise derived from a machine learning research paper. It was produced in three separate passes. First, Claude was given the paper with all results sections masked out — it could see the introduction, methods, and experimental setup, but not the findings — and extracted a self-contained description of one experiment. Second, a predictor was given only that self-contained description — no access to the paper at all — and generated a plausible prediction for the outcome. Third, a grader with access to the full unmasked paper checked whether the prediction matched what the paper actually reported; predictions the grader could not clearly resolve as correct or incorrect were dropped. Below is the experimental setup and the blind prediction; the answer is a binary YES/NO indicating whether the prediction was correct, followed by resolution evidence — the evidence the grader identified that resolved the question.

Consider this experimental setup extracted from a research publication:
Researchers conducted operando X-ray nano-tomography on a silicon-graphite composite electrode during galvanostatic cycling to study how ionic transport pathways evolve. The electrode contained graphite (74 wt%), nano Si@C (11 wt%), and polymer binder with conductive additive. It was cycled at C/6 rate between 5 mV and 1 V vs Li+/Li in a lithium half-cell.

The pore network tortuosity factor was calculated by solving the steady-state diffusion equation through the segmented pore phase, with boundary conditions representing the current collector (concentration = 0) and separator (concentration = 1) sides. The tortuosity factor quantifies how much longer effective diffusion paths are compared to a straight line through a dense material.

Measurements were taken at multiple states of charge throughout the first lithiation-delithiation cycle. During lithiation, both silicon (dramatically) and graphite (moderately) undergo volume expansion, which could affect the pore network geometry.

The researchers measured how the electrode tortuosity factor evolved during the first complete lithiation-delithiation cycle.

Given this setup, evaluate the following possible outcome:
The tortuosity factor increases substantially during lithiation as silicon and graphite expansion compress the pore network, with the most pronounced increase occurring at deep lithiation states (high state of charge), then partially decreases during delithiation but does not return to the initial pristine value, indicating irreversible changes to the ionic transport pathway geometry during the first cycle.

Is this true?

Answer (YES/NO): NO